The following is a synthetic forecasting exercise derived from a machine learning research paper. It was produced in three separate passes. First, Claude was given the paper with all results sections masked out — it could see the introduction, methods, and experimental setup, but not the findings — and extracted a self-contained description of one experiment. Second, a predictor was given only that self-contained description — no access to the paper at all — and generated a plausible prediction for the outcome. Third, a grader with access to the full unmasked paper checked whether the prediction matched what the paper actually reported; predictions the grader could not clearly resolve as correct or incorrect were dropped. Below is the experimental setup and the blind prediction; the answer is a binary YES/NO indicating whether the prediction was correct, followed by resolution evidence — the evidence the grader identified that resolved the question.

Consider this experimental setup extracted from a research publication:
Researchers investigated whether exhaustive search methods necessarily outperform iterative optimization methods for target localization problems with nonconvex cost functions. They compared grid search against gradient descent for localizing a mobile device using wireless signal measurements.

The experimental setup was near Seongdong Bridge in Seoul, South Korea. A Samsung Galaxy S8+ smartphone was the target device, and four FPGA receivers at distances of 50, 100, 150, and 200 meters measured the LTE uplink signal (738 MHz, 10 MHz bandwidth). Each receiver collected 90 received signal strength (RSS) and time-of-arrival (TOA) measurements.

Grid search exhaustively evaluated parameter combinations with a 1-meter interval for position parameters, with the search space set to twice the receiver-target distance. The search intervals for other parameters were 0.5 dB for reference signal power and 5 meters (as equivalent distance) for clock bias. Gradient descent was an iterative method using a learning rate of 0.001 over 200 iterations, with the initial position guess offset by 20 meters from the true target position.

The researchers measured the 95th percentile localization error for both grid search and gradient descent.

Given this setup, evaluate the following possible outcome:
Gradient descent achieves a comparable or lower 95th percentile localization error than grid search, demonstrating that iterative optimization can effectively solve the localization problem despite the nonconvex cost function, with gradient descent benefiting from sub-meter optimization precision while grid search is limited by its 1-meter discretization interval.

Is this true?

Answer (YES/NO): YES